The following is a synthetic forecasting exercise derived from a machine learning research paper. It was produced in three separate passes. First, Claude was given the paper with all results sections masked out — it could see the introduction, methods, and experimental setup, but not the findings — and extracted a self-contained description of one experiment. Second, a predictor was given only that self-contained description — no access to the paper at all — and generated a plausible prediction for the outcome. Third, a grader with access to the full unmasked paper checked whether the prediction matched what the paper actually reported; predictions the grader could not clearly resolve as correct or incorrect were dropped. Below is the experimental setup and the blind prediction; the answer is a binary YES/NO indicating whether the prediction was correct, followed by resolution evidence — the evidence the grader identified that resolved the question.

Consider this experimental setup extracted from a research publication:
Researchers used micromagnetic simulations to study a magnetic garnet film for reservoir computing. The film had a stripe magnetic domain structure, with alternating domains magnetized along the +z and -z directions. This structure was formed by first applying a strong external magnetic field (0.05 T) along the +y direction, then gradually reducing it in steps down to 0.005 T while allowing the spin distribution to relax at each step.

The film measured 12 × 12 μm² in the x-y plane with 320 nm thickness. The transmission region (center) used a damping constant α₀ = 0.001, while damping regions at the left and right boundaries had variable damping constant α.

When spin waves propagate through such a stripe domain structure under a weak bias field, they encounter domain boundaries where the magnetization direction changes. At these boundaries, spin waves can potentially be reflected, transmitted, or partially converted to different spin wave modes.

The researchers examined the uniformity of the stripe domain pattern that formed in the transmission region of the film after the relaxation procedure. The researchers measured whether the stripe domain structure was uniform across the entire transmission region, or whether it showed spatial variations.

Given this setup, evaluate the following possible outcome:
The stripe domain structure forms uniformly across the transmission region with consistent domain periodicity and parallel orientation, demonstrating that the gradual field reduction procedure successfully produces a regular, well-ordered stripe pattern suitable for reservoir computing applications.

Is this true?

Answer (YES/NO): NO